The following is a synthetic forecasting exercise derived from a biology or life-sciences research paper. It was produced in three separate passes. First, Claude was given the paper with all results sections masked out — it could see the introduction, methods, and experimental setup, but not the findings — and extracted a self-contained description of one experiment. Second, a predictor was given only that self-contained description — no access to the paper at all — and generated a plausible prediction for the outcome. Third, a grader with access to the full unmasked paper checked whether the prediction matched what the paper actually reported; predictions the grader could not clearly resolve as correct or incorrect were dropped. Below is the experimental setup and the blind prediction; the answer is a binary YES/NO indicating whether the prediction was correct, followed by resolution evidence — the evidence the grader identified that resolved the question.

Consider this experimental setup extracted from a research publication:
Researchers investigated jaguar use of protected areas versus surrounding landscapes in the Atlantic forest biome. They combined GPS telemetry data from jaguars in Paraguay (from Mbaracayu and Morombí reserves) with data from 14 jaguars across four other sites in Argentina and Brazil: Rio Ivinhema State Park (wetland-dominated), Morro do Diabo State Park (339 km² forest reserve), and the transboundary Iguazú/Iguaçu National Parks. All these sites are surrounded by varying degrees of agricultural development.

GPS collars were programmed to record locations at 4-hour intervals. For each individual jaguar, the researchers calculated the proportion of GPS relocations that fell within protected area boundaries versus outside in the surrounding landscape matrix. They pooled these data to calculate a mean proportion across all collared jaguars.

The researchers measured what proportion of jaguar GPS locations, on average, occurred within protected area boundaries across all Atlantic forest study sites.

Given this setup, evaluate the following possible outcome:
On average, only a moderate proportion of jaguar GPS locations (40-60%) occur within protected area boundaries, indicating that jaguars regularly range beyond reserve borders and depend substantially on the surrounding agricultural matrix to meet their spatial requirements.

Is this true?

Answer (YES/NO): NO